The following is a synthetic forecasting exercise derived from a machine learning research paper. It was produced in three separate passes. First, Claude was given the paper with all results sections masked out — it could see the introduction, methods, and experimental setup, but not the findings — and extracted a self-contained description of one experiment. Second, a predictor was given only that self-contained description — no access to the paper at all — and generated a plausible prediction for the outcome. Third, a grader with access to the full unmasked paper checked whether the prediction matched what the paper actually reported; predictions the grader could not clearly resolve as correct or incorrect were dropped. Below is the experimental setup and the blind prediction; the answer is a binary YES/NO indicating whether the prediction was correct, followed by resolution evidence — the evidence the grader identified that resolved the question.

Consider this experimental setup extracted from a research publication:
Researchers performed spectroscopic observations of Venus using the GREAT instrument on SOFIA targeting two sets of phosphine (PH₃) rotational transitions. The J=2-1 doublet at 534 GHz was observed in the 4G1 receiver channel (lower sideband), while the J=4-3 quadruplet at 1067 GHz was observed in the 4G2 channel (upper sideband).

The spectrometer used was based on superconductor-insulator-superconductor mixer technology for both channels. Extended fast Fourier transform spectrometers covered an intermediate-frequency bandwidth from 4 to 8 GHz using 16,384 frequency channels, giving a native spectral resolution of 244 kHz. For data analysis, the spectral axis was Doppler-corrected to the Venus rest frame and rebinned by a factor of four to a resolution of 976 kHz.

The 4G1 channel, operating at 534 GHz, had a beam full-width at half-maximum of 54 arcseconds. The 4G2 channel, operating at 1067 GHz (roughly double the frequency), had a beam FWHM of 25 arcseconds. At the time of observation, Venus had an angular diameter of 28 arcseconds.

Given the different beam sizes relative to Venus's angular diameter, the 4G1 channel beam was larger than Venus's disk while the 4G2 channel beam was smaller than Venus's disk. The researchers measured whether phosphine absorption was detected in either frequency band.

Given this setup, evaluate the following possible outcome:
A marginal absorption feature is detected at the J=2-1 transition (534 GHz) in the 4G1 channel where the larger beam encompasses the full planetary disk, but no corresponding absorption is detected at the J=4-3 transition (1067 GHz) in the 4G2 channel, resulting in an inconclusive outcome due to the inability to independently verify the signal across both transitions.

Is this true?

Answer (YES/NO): NO